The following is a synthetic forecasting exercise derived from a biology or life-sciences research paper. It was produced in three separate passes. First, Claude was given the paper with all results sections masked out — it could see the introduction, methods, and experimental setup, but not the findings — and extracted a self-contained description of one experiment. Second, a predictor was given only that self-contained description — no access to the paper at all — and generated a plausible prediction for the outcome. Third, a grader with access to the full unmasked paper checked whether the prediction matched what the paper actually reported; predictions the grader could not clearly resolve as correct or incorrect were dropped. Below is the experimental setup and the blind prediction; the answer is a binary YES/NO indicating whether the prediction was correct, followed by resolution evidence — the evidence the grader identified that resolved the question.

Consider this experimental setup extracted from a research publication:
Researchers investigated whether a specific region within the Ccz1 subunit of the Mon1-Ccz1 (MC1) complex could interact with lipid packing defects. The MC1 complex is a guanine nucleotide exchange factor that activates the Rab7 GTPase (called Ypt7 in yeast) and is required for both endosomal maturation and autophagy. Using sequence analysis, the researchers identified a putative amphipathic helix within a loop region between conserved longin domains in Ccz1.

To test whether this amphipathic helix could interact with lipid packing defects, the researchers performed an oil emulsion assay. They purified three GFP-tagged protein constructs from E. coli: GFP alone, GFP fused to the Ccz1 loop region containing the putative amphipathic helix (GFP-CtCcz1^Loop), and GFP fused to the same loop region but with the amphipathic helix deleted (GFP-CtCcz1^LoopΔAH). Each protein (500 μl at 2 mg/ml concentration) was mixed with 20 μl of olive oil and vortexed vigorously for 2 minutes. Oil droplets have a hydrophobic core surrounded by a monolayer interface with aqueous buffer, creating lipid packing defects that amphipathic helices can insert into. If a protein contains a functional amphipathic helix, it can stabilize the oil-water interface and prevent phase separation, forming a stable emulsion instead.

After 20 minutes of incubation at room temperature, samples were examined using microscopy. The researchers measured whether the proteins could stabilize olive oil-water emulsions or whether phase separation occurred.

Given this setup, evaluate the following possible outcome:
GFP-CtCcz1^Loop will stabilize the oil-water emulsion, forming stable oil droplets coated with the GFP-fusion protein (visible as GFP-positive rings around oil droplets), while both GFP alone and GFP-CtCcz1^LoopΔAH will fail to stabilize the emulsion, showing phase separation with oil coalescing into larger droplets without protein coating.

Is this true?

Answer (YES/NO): YES